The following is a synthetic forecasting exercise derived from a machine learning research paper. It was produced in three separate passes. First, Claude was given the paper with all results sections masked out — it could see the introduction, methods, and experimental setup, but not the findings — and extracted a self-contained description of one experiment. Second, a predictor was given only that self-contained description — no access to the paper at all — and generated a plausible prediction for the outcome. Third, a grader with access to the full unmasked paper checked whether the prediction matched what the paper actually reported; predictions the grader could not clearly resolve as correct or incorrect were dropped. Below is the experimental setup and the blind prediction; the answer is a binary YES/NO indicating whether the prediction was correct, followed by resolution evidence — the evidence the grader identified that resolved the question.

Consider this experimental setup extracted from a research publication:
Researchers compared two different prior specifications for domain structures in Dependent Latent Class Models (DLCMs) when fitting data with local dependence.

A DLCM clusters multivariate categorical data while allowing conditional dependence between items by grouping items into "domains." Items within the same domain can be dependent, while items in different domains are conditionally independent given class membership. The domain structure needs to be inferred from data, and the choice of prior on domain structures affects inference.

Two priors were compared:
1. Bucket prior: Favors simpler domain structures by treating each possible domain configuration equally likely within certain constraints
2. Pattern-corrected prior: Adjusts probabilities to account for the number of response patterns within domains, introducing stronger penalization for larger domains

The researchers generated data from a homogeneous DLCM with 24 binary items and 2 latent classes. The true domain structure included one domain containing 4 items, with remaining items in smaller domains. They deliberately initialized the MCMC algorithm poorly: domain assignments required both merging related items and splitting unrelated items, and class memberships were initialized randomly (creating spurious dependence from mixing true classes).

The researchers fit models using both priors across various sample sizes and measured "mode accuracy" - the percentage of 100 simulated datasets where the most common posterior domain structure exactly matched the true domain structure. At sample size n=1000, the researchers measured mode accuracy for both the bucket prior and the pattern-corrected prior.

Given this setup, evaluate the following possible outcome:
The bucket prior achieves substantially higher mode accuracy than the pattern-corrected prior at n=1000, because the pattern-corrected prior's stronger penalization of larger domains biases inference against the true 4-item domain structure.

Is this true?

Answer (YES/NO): YES